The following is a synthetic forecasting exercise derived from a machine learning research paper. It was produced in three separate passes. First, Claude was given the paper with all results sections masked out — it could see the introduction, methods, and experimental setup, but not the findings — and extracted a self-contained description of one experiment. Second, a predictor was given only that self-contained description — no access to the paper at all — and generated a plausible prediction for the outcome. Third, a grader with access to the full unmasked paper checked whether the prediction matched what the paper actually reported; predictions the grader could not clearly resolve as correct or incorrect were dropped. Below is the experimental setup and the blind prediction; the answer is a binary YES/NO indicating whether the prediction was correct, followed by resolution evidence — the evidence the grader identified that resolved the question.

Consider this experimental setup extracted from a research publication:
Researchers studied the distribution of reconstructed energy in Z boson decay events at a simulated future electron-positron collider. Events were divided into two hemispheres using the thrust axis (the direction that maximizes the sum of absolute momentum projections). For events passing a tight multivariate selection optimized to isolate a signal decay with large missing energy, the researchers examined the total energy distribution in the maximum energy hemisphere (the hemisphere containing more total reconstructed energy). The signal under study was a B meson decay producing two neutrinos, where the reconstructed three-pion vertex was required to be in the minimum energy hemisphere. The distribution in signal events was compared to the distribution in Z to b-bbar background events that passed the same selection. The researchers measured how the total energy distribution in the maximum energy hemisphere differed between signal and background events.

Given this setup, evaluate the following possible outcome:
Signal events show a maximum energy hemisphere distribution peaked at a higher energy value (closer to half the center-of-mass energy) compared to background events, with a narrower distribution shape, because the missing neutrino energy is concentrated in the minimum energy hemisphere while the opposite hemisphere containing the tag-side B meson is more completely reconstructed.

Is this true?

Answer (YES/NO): YES